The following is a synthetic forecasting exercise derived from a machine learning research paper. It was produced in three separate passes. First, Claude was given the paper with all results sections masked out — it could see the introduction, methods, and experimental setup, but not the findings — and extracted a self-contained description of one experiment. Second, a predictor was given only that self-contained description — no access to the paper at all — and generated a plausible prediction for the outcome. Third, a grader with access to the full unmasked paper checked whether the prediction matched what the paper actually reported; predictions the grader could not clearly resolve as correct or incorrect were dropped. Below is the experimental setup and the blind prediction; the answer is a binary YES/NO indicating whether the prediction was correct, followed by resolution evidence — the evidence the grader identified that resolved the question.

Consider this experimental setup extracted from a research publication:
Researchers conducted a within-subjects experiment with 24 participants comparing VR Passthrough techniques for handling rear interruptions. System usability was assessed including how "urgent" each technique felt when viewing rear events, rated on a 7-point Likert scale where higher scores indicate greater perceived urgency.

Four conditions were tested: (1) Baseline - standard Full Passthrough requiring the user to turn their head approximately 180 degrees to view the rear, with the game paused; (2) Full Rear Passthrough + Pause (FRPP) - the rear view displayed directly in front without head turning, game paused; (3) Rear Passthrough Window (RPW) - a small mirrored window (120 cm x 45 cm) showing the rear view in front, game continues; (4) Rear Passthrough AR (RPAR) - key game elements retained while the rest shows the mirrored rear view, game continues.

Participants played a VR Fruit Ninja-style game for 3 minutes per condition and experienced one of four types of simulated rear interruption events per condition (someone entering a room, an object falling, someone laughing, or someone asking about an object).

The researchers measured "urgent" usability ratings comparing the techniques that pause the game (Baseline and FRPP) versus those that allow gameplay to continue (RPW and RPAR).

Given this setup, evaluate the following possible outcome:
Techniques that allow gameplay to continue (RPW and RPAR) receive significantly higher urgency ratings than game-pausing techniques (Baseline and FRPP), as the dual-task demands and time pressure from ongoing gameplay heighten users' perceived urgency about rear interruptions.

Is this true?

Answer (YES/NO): NO